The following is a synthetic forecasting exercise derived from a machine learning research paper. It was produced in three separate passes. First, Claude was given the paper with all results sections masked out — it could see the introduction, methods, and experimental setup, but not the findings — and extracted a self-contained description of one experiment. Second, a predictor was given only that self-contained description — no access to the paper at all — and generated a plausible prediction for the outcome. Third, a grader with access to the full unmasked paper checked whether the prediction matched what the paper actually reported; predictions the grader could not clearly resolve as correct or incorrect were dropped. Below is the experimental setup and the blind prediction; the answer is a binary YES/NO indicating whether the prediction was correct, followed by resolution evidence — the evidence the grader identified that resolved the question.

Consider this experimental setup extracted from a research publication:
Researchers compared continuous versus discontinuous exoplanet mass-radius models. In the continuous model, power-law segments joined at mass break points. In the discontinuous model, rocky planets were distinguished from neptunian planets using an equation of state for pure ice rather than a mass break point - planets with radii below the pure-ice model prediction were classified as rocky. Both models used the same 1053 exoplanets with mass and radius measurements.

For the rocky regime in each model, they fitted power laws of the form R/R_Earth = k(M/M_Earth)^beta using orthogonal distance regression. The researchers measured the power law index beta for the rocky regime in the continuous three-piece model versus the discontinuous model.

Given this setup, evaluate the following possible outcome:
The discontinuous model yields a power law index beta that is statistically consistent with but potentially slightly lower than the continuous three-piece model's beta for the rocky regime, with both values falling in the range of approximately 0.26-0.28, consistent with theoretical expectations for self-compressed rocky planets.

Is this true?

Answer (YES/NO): NO